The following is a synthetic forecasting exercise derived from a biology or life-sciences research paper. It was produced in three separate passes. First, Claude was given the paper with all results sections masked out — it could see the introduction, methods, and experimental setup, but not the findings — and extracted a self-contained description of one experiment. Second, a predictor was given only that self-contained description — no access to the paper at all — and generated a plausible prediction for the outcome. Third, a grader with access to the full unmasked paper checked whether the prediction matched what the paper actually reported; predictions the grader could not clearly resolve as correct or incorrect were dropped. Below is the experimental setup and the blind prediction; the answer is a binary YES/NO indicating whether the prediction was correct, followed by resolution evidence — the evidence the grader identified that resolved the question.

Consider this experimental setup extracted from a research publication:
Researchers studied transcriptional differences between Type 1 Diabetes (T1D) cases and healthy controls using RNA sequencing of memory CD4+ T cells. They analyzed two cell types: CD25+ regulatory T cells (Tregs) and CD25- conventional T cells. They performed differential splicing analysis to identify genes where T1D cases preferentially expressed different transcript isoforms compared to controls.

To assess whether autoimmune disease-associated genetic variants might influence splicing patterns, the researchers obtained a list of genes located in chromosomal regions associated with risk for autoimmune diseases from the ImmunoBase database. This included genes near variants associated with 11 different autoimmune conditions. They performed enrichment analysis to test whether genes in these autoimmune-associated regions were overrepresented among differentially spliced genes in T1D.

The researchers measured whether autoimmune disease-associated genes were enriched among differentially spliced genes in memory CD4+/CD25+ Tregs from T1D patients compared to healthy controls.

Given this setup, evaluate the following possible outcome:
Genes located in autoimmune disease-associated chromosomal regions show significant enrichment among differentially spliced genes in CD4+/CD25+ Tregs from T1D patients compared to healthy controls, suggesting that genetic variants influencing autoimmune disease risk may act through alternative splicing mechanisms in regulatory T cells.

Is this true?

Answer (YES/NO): NO